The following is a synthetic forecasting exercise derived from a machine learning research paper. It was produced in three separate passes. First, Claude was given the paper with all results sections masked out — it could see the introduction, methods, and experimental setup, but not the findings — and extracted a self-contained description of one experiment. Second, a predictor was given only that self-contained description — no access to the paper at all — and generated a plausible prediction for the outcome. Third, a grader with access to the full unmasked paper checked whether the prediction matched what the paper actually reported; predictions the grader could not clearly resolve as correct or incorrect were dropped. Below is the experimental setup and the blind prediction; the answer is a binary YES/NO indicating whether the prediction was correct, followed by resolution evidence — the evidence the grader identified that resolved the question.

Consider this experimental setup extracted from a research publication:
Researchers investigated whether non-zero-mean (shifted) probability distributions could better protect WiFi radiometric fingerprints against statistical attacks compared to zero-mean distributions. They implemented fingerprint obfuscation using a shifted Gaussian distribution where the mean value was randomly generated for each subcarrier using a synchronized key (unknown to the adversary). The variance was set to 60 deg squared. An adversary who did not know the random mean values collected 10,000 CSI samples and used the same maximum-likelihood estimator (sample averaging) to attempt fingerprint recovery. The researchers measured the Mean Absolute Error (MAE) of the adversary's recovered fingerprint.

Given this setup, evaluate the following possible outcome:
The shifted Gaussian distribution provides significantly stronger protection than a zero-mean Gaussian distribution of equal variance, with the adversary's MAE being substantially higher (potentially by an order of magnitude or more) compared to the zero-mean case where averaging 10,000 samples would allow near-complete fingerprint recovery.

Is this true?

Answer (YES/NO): NO